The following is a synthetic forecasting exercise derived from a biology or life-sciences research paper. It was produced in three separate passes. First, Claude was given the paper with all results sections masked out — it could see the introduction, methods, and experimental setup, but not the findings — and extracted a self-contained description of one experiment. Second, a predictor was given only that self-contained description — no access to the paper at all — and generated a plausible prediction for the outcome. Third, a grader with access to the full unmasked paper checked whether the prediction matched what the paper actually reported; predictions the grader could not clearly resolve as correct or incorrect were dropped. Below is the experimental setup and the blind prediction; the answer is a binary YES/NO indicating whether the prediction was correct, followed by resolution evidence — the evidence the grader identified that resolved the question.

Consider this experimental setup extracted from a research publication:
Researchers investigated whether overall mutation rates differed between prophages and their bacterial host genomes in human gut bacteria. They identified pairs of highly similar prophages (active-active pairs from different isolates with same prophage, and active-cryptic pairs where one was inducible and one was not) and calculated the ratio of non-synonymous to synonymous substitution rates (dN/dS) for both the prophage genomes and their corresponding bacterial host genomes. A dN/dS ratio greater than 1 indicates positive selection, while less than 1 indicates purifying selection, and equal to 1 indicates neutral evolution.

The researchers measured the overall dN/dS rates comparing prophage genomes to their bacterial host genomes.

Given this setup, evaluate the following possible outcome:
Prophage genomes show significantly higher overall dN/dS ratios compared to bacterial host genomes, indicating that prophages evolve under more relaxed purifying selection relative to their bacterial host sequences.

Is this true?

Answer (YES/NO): YES